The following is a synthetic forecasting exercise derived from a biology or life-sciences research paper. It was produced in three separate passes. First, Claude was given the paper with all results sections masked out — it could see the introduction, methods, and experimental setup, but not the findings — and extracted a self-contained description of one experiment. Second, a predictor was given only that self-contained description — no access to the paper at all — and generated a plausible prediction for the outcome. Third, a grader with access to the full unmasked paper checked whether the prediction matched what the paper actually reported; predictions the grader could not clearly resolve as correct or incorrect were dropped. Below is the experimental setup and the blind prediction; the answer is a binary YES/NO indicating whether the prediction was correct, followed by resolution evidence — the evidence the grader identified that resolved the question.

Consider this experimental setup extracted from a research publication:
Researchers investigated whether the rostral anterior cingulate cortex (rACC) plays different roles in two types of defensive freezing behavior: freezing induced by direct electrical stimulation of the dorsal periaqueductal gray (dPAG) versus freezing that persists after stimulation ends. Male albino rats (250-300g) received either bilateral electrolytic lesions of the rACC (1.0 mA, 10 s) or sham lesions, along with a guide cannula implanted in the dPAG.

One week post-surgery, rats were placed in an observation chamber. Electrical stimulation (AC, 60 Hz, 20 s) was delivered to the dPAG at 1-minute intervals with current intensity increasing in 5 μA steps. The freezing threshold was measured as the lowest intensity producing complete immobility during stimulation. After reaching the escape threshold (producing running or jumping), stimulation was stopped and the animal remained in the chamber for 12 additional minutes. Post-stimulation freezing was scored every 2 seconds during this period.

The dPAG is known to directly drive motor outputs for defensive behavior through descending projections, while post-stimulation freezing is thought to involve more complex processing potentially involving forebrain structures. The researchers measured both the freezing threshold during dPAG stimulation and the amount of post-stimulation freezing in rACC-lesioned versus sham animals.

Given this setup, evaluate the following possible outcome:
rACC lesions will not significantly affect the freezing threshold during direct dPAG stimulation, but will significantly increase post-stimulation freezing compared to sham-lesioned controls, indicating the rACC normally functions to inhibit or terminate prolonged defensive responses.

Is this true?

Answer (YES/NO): NO